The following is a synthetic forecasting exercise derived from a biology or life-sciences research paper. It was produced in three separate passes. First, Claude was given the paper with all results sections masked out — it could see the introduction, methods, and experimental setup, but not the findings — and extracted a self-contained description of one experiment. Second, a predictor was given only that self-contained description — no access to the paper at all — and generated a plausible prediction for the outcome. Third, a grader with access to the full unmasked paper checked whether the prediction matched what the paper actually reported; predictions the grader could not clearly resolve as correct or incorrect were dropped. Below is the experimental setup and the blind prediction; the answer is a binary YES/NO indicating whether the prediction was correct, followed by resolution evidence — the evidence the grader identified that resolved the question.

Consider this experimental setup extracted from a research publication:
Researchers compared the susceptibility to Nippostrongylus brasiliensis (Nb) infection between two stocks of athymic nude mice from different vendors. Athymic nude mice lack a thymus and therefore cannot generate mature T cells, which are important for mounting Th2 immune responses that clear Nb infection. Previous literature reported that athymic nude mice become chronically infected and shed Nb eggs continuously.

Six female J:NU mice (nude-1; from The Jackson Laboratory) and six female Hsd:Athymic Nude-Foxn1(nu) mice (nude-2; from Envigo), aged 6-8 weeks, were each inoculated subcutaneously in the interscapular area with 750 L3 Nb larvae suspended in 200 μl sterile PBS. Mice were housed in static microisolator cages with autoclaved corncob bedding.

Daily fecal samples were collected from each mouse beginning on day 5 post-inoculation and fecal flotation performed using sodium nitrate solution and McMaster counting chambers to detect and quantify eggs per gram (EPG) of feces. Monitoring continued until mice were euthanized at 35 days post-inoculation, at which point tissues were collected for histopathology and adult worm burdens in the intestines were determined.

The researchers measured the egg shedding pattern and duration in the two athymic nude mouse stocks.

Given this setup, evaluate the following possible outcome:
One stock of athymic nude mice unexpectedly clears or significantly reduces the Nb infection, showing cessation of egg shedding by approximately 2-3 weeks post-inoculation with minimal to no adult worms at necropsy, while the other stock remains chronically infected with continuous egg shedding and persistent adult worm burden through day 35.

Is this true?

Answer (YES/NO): NO